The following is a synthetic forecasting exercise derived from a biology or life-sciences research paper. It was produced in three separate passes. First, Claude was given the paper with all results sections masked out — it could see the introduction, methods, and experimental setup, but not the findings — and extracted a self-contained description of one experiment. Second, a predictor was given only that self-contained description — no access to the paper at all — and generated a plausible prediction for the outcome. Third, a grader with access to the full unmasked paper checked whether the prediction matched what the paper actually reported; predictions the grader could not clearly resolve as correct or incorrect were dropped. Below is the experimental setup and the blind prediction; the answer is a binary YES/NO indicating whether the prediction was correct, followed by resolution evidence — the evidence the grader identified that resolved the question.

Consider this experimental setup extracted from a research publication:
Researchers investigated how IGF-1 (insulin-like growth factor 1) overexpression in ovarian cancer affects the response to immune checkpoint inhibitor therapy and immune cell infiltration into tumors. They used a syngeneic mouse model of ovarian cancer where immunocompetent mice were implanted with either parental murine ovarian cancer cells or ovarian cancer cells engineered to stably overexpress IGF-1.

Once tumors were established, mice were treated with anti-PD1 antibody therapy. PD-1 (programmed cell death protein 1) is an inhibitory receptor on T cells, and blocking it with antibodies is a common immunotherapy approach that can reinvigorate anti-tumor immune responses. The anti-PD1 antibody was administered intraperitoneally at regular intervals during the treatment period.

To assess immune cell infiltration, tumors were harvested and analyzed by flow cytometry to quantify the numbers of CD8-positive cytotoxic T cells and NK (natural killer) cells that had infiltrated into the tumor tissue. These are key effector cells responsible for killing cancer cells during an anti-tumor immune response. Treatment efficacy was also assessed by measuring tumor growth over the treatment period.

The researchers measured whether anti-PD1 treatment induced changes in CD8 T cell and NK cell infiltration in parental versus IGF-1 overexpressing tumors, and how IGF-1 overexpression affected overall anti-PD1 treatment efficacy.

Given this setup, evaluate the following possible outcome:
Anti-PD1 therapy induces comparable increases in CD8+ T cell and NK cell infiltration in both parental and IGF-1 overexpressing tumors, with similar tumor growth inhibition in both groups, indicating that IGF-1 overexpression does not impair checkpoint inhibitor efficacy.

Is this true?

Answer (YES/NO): NO